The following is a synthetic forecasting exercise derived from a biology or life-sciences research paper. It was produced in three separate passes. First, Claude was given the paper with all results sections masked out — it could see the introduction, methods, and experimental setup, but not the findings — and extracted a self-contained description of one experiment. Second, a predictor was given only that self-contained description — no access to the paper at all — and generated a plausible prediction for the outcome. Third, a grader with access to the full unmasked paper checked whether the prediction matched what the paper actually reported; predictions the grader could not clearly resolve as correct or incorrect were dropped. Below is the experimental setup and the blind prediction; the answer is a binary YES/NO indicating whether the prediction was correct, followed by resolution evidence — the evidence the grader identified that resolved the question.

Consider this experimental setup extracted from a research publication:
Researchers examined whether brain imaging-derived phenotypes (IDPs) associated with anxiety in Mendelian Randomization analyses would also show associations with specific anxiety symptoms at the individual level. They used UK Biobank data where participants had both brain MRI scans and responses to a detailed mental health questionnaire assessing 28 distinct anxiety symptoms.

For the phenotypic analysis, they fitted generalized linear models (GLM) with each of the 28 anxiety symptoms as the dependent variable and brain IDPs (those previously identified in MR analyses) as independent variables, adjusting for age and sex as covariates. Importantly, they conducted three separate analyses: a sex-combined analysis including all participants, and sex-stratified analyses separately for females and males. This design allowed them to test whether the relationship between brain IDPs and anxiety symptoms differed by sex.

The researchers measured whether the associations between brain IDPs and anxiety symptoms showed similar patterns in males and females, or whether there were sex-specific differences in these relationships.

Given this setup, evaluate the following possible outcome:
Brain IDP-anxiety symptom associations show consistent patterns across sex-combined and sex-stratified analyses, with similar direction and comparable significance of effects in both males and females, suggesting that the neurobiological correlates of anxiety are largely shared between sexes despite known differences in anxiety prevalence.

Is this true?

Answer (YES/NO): NO